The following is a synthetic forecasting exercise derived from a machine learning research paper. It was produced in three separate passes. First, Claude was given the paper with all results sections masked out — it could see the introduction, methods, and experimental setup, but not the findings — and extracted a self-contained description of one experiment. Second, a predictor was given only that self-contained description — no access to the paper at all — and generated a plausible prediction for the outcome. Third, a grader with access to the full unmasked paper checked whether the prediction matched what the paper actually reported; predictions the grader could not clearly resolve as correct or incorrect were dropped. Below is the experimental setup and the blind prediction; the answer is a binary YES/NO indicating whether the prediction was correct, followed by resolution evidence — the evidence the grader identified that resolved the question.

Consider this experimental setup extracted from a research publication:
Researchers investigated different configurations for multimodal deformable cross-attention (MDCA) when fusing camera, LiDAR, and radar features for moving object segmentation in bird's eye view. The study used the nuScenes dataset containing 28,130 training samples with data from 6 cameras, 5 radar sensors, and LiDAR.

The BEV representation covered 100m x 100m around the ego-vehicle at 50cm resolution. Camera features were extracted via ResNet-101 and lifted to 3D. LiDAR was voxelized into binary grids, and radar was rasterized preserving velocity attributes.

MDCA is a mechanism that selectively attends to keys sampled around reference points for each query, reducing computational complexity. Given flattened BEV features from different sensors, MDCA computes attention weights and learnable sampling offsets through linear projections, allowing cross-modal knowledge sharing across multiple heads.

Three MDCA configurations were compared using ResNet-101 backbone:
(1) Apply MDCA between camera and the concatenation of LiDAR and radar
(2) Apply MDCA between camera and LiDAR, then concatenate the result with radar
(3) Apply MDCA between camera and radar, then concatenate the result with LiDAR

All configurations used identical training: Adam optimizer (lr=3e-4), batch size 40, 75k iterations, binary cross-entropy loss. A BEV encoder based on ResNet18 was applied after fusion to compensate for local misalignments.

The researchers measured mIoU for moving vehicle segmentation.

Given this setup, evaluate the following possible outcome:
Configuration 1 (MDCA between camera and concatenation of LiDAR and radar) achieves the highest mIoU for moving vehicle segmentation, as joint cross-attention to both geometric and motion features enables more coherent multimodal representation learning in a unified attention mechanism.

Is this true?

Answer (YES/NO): NO